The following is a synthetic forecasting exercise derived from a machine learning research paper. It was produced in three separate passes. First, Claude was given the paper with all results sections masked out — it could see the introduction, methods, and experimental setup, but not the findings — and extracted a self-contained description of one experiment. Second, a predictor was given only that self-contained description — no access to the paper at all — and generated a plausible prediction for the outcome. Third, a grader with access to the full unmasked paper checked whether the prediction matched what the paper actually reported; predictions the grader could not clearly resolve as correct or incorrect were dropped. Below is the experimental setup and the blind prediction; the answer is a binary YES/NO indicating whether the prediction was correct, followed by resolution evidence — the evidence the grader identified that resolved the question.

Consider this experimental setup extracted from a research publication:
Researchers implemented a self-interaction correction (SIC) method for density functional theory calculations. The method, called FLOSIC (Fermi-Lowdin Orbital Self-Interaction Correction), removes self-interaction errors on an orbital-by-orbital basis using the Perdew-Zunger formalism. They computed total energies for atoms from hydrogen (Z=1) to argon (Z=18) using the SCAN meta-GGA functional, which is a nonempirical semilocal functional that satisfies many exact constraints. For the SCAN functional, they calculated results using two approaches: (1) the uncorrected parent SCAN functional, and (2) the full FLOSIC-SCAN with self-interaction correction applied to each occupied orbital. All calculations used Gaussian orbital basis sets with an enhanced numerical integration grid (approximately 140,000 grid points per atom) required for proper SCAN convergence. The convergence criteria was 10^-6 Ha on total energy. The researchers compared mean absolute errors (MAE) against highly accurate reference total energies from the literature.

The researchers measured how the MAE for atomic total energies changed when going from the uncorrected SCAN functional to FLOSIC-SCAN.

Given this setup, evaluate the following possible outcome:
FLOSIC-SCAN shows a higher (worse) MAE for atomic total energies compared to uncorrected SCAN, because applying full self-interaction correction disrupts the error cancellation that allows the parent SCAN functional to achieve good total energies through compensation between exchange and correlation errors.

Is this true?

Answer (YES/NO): YES